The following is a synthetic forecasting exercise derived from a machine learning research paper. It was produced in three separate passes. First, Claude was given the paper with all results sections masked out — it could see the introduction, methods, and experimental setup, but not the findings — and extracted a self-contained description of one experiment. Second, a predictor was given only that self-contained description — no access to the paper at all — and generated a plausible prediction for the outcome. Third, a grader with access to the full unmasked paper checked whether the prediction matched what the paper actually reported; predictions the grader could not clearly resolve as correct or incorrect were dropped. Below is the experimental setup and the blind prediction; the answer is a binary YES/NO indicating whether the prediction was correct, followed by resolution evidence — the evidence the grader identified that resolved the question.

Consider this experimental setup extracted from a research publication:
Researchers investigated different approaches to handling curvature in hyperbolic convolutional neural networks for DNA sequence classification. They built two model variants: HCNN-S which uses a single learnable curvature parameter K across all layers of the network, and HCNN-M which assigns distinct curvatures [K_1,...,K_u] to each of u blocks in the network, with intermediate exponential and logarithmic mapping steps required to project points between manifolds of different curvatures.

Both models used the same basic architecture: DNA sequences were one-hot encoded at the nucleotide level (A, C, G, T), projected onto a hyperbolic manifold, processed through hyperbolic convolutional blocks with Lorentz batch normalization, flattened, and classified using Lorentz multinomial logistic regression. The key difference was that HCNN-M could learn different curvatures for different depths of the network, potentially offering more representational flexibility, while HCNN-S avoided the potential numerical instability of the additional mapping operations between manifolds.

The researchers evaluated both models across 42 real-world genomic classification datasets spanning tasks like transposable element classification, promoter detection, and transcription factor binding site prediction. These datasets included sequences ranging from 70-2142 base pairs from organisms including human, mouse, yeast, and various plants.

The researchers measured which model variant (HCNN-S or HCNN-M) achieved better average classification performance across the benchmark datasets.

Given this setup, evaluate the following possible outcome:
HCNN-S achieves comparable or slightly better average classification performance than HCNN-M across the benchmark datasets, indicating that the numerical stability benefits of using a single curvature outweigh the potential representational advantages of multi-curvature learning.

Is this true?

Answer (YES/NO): NO